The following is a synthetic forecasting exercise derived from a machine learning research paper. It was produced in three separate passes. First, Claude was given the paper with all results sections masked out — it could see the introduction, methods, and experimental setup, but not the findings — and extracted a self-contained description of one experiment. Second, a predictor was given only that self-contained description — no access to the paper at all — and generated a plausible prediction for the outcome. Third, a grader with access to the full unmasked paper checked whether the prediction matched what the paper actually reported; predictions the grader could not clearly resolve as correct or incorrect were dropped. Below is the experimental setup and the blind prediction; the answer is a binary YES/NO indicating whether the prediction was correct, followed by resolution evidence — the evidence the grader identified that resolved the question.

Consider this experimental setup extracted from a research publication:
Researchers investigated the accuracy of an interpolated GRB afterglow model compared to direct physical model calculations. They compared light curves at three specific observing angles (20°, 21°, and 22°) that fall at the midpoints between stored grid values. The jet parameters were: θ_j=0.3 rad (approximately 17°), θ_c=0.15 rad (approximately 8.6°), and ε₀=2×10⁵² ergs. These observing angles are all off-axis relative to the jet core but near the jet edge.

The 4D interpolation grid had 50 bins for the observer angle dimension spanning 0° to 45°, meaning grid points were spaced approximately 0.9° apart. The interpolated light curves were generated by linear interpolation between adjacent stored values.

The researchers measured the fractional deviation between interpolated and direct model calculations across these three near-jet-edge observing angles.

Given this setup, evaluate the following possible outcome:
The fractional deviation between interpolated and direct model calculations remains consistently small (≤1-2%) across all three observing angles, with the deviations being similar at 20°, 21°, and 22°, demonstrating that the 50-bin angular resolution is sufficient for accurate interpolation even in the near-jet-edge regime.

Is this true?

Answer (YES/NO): NO